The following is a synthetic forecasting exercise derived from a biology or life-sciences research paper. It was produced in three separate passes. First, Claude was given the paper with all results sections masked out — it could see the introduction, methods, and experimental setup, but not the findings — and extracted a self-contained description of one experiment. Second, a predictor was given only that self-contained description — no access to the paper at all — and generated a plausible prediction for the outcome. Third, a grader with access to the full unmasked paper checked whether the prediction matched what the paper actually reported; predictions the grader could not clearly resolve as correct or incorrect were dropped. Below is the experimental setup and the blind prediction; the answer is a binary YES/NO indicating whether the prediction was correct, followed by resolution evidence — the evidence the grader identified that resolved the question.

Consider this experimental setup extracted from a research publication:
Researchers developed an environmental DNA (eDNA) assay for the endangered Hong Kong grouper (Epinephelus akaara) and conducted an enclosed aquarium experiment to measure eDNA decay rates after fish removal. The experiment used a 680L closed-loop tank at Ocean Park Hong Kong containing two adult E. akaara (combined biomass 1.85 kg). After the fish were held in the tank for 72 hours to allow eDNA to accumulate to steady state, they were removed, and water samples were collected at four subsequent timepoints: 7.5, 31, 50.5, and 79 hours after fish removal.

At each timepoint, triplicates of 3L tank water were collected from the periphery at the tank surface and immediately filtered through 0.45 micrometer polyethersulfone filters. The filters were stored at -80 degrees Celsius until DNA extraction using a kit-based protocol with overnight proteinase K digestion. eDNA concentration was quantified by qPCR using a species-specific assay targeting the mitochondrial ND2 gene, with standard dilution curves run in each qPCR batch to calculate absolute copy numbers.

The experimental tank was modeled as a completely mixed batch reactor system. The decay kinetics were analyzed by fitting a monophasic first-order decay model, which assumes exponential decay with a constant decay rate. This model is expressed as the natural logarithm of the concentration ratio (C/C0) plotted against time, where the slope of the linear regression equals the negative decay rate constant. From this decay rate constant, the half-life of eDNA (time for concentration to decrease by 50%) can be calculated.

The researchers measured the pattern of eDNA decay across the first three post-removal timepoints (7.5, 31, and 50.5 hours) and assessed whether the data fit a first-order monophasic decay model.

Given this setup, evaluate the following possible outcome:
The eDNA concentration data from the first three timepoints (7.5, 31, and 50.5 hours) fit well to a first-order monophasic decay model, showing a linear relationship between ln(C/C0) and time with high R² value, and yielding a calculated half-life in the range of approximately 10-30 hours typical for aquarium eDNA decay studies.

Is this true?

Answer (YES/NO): NO